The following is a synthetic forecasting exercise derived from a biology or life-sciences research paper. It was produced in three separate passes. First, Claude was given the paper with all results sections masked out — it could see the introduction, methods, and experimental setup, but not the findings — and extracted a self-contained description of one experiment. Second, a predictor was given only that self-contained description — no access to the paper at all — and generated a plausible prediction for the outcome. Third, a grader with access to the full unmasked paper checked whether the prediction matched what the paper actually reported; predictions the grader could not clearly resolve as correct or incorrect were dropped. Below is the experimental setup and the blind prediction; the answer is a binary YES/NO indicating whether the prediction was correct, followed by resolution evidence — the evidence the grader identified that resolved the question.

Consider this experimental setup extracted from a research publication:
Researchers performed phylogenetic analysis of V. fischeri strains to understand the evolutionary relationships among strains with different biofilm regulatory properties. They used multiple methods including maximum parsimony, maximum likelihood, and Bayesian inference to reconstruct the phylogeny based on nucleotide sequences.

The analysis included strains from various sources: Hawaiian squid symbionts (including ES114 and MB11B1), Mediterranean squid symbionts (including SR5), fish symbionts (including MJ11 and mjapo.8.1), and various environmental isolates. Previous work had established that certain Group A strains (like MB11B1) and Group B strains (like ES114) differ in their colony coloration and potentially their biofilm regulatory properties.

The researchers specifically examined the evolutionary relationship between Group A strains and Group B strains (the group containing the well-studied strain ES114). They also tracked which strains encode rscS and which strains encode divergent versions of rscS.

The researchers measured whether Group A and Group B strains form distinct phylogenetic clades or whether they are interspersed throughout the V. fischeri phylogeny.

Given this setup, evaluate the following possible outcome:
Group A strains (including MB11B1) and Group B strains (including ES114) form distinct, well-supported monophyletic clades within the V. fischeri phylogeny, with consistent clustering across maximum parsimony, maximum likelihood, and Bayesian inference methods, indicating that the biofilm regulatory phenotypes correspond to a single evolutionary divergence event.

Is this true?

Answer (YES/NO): NO